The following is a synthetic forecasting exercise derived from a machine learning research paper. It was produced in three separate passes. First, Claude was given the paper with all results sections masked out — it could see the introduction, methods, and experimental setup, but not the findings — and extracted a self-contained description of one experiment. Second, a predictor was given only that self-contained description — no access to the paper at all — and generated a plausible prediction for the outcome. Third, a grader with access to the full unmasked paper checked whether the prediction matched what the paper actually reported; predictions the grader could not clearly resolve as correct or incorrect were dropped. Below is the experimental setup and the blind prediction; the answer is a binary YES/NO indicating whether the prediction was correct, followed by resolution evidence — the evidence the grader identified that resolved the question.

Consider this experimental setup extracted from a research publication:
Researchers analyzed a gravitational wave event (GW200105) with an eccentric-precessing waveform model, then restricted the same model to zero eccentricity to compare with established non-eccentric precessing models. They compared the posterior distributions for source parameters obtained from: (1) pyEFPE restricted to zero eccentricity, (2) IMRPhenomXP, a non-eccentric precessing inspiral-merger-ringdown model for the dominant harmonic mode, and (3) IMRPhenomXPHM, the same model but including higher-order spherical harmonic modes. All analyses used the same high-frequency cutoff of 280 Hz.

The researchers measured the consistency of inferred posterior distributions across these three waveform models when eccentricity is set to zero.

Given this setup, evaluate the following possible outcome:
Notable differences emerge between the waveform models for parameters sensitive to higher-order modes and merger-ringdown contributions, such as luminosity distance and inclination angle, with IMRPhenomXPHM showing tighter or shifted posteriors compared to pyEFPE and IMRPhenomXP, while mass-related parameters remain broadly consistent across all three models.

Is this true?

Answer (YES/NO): NO